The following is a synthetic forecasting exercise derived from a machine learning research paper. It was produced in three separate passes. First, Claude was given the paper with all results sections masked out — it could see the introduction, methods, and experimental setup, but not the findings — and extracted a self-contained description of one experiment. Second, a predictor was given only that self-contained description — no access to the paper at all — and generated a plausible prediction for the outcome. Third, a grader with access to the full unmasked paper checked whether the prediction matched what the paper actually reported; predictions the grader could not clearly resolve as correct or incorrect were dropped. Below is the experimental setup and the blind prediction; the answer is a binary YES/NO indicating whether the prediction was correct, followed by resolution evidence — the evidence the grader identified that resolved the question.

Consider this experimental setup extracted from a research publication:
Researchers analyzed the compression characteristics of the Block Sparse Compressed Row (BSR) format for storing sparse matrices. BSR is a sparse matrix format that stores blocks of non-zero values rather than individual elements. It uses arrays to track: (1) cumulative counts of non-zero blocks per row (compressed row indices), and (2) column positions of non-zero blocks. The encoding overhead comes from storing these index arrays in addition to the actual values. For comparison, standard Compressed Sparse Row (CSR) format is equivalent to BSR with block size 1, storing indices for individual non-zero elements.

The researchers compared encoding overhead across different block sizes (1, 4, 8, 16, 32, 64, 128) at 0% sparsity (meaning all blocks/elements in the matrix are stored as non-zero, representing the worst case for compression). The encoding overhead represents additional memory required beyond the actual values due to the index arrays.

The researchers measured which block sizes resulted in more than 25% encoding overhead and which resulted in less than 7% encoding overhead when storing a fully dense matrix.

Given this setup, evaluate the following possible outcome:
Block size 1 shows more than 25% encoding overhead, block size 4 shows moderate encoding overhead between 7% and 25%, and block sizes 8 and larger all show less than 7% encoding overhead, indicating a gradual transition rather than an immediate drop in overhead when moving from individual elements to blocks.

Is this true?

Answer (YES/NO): NO